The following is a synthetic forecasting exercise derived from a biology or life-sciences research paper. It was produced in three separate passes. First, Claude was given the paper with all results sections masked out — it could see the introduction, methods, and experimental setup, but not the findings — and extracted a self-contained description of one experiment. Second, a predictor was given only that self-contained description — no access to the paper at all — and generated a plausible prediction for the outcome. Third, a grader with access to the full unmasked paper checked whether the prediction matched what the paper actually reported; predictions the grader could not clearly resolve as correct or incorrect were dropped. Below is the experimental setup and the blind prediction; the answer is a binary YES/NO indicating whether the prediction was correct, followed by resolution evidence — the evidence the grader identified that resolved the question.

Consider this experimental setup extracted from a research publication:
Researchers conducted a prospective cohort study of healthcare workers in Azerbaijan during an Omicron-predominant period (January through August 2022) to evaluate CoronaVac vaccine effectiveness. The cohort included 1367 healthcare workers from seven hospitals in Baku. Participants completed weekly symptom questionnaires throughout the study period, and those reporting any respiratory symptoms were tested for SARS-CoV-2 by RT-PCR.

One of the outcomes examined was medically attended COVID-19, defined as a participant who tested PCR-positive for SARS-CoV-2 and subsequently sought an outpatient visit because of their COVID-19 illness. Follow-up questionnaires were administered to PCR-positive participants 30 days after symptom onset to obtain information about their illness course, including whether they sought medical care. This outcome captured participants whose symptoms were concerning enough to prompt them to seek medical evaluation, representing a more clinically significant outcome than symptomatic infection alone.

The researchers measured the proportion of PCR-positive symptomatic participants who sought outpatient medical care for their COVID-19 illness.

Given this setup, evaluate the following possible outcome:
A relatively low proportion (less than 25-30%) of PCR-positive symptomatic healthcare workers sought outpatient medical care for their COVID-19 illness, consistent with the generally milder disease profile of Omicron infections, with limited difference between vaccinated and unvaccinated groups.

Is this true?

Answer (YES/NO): NO